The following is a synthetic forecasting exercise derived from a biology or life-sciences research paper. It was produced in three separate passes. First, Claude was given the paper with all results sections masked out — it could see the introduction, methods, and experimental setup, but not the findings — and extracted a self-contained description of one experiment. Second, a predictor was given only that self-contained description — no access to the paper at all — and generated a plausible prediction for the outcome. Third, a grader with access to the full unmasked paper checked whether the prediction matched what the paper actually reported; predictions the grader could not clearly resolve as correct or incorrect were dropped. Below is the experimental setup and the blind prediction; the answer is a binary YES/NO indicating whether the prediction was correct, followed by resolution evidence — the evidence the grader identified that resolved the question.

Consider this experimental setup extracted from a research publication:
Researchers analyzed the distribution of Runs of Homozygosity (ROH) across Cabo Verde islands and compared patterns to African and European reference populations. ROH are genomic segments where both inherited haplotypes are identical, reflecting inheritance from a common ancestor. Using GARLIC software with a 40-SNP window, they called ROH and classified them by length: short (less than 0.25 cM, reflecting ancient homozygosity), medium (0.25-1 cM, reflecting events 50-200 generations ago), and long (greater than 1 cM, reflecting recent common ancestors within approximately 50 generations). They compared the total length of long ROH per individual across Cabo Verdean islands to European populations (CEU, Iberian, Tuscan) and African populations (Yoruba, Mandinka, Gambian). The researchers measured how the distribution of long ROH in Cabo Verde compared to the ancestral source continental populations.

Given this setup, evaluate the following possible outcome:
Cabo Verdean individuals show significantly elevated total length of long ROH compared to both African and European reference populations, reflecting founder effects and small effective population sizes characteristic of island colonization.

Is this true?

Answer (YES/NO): YES